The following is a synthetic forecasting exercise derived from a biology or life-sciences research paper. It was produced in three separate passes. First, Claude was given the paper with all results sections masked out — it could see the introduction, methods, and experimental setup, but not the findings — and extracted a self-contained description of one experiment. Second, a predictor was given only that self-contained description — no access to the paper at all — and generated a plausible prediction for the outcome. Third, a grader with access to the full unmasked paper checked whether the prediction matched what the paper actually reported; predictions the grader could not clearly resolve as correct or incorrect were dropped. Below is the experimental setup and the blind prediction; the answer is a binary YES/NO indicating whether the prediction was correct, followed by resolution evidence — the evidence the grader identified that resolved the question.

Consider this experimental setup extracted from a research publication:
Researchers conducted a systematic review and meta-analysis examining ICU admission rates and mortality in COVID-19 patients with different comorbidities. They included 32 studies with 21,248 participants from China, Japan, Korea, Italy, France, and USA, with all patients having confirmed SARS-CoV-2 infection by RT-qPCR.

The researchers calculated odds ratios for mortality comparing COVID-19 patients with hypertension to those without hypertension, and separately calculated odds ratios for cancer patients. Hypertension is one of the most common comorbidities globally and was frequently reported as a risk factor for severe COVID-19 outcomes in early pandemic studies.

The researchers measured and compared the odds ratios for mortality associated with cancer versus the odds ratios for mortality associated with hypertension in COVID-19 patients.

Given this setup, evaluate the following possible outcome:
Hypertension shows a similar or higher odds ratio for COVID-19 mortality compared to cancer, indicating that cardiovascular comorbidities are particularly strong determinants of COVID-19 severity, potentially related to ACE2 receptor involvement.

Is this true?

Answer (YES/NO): YES